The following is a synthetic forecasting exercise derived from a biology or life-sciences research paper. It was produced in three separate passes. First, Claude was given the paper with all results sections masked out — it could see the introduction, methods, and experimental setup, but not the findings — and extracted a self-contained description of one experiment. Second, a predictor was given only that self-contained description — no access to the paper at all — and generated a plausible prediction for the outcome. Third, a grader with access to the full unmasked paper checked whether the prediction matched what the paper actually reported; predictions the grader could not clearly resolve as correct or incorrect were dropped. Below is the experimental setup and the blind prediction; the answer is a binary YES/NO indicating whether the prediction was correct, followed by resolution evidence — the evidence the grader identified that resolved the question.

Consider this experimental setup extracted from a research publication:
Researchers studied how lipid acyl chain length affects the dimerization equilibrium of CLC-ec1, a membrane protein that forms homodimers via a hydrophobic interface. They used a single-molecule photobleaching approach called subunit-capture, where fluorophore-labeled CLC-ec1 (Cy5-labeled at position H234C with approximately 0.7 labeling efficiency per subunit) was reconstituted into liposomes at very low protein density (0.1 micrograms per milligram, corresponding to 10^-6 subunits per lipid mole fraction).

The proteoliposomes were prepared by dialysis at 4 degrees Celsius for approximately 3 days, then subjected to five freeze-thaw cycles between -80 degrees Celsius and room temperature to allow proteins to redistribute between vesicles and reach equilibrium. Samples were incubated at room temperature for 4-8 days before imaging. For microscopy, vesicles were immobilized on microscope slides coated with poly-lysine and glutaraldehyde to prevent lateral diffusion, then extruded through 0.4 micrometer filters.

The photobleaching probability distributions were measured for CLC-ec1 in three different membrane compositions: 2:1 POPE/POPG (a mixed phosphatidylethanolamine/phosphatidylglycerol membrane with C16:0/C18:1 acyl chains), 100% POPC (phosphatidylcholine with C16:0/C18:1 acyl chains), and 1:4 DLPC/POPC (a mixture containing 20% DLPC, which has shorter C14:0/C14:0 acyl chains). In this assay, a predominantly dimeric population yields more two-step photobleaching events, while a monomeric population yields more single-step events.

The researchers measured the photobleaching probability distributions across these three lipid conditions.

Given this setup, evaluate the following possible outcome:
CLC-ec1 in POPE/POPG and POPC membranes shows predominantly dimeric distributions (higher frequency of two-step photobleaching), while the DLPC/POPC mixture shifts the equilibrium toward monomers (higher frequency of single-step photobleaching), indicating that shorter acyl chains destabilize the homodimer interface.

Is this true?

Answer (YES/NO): YES